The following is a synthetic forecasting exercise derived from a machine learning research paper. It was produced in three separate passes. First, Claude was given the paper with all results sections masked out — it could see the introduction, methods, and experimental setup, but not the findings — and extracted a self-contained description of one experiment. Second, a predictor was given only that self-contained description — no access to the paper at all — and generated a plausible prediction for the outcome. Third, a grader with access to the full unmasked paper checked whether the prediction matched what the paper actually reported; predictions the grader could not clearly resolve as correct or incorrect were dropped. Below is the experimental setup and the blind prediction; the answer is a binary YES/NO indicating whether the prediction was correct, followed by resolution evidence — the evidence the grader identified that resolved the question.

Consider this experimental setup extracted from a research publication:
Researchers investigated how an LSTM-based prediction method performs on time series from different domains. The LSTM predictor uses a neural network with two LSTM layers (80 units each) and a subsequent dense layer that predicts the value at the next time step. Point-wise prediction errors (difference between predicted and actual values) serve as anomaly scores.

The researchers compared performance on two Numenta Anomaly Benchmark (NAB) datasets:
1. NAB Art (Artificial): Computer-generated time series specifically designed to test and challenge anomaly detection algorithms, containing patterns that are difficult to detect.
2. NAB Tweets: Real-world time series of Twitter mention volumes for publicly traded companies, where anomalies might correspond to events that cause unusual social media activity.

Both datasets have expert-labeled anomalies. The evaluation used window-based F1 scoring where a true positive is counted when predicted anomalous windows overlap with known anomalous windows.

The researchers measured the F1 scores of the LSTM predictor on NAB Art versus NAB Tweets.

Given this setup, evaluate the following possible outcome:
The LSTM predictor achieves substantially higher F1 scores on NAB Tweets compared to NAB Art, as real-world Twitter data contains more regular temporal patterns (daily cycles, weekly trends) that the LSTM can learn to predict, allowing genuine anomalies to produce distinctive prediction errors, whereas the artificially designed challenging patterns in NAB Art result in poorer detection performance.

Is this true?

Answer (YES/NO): YES